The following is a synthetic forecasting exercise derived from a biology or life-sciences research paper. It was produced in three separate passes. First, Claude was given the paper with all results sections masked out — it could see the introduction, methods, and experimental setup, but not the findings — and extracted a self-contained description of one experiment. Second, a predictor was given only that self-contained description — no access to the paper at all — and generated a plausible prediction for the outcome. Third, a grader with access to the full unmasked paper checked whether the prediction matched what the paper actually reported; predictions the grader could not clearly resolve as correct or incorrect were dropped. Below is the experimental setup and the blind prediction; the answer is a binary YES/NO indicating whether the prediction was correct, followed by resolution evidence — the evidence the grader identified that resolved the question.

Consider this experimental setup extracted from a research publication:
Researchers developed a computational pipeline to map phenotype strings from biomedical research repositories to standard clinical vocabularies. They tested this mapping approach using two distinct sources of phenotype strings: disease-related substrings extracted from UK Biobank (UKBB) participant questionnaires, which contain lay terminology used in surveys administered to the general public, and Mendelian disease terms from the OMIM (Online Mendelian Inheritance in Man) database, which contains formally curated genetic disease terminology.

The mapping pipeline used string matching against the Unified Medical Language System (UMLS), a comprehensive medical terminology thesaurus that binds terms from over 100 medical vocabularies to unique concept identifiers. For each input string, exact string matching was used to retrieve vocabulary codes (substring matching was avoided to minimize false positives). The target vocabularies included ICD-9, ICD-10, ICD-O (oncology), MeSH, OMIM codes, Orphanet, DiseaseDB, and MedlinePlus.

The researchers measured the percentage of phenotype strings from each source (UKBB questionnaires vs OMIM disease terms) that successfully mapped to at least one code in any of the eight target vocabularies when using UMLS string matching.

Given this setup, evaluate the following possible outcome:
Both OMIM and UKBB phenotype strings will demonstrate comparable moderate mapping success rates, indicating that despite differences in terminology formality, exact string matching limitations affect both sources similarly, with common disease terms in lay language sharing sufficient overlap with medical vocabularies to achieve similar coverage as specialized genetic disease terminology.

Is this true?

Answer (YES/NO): NO